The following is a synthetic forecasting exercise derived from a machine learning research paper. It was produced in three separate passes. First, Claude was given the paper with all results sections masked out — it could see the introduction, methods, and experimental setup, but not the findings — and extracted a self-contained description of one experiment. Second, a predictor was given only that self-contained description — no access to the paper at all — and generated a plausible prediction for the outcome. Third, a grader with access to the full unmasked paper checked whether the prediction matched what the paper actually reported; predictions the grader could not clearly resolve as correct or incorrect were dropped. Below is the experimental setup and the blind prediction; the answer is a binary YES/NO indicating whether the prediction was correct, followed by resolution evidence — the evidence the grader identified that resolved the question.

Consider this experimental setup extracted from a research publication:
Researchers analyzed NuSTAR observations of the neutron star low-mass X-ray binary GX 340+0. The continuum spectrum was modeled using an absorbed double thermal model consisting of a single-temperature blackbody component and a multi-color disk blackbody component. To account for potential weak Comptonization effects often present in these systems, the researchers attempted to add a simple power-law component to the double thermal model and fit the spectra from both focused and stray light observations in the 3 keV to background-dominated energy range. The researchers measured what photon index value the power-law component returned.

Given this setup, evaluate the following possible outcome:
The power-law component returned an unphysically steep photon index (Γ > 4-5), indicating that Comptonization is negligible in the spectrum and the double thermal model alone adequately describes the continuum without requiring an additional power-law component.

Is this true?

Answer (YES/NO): NO